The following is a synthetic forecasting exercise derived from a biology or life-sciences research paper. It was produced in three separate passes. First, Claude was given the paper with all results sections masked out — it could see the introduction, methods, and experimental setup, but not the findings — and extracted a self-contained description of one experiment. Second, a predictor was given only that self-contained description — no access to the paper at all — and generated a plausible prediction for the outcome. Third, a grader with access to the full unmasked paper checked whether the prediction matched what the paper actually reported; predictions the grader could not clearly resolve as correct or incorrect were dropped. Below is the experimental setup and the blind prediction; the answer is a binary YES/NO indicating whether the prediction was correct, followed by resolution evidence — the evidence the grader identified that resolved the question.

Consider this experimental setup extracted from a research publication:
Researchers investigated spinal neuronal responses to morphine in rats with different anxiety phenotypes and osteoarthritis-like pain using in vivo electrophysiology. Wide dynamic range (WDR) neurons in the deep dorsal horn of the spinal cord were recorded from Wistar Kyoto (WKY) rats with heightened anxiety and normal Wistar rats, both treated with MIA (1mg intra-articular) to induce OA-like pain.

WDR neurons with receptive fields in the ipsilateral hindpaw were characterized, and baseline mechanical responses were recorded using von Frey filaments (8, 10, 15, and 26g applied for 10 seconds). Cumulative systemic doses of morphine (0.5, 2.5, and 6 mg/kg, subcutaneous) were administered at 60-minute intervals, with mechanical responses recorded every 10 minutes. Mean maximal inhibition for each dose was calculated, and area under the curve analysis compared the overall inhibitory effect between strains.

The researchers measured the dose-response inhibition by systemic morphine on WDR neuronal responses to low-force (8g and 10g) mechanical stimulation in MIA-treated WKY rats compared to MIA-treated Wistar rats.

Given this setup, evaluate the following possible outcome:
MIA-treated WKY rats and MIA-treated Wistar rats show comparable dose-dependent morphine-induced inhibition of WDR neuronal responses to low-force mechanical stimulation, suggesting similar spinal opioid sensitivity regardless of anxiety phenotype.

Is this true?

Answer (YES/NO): NO